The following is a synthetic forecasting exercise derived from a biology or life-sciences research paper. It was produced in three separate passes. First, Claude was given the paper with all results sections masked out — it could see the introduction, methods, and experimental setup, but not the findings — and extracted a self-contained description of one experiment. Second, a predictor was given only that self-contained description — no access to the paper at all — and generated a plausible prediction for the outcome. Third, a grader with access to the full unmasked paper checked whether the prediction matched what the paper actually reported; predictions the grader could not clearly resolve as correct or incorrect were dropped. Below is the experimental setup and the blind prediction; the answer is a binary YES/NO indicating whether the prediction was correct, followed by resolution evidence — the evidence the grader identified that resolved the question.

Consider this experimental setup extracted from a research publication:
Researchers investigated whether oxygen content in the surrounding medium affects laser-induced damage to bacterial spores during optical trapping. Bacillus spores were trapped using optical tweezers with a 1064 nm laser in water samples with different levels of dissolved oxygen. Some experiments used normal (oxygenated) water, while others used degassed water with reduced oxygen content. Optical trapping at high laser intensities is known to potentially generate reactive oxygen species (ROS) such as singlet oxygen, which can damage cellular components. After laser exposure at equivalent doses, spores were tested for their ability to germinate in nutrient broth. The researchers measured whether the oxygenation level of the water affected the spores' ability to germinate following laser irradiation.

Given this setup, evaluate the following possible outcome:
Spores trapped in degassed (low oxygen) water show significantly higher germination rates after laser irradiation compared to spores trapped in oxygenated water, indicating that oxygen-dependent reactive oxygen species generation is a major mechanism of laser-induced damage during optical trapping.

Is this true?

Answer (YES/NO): YES